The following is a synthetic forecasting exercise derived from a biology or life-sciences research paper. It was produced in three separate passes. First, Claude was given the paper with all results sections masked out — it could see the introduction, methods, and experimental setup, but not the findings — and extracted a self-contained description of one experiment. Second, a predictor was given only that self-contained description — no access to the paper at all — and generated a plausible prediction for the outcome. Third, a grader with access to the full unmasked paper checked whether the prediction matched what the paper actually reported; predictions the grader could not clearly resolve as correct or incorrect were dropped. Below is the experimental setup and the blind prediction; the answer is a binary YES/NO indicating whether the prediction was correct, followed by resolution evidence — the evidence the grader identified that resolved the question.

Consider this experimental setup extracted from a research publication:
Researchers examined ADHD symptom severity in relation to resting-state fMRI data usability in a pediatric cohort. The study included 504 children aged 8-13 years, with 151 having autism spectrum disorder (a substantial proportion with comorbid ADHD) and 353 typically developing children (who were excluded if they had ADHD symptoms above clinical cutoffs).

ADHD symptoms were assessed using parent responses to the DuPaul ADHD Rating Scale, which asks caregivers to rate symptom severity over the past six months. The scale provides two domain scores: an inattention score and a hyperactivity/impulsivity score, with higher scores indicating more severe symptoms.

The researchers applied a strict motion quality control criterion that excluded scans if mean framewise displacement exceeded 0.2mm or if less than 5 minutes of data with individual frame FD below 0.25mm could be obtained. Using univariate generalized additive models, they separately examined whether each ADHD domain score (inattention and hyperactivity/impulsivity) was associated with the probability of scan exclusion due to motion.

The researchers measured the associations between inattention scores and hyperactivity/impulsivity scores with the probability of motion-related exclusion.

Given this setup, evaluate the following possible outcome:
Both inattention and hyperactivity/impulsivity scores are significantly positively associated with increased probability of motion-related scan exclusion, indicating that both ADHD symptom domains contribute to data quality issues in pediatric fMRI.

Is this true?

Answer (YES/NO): YES